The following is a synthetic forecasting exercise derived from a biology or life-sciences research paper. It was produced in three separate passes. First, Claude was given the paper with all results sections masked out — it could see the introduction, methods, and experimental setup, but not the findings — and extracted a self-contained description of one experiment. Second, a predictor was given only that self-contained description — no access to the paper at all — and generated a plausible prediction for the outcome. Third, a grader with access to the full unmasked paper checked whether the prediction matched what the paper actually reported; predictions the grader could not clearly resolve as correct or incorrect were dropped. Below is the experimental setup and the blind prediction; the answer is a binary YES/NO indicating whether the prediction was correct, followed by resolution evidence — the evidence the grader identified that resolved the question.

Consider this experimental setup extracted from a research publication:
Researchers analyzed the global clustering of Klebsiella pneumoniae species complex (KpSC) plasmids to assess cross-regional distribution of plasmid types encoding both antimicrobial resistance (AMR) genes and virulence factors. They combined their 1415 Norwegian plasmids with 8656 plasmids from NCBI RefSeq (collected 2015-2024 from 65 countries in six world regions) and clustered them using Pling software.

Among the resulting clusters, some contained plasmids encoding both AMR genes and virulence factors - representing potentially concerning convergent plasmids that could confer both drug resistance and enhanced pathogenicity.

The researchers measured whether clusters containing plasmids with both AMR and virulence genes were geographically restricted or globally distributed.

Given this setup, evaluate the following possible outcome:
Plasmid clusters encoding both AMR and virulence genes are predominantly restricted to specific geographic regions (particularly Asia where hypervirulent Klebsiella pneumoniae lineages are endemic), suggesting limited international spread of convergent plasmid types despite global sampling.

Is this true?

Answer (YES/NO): NO